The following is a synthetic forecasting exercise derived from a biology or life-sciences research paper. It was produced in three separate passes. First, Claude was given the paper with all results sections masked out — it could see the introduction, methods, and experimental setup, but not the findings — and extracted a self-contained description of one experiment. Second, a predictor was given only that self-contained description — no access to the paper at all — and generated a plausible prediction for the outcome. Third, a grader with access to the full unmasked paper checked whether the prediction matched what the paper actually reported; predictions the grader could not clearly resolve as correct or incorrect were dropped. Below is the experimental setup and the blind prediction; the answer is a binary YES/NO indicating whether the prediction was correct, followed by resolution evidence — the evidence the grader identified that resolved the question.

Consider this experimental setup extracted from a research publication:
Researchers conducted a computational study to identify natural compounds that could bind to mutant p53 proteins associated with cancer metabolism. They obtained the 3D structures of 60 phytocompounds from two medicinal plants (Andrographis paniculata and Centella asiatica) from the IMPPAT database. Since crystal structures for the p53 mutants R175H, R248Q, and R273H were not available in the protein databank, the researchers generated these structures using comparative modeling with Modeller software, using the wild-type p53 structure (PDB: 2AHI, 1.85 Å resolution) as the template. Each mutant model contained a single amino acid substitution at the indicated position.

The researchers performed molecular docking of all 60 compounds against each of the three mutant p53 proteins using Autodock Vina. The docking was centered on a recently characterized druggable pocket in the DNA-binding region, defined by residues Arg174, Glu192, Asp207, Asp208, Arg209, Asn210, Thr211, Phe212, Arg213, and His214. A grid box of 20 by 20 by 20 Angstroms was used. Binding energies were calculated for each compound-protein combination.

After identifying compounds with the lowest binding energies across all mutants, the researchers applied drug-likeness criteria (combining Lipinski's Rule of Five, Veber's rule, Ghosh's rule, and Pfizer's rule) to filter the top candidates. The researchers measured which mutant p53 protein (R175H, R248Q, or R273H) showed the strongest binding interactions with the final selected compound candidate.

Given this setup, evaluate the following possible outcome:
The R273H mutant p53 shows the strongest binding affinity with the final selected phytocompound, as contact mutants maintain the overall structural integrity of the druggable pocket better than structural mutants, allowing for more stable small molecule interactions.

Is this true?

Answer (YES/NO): NO